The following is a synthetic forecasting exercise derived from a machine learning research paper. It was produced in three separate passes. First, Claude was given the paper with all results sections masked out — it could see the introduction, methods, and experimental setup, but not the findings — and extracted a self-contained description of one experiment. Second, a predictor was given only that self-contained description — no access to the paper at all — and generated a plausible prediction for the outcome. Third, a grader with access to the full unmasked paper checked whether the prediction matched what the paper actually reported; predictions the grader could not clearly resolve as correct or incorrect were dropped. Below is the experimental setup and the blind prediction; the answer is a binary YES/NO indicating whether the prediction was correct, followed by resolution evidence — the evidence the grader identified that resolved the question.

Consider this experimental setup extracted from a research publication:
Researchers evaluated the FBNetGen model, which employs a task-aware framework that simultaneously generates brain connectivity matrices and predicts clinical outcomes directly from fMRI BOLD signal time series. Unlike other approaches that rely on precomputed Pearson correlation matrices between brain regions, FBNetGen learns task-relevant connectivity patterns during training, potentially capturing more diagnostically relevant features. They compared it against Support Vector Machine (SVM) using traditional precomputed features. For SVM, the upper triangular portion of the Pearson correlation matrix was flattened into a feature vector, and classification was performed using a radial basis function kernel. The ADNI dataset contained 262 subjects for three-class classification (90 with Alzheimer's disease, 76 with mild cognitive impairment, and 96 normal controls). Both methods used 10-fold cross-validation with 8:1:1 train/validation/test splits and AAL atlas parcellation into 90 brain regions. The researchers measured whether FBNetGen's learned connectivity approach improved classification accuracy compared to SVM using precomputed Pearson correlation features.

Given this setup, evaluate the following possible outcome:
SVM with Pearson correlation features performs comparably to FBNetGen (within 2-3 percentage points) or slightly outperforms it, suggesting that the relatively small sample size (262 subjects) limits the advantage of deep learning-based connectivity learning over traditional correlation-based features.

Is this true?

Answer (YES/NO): NO